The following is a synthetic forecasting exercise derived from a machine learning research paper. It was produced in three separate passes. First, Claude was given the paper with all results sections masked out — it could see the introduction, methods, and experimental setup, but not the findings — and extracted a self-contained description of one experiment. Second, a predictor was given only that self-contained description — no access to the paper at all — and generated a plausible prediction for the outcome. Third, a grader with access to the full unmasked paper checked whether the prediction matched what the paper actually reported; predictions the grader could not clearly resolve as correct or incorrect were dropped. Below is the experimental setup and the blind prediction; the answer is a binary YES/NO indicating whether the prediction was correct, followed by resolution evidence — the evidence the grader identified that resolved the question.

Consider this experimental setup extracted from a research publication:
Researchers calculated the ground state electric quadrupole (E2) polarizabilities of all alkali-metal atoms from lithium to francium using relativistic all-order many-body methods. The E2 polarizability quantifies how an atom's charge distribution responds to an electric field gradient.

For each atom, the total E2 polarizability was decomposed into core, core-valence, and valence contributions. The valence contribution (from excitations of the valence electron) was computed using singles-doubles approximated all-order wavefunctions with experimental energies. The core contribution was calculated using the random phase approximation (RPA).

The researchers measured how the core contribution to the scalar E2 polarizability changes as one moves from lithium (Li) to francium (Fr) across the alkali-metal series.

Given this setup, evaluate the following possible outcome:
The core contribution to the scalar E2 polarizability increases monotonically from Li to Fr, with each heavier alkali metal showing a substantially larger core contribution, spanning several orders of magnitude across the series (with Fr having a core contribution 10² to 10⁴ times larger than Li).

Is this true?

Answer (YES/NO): YES